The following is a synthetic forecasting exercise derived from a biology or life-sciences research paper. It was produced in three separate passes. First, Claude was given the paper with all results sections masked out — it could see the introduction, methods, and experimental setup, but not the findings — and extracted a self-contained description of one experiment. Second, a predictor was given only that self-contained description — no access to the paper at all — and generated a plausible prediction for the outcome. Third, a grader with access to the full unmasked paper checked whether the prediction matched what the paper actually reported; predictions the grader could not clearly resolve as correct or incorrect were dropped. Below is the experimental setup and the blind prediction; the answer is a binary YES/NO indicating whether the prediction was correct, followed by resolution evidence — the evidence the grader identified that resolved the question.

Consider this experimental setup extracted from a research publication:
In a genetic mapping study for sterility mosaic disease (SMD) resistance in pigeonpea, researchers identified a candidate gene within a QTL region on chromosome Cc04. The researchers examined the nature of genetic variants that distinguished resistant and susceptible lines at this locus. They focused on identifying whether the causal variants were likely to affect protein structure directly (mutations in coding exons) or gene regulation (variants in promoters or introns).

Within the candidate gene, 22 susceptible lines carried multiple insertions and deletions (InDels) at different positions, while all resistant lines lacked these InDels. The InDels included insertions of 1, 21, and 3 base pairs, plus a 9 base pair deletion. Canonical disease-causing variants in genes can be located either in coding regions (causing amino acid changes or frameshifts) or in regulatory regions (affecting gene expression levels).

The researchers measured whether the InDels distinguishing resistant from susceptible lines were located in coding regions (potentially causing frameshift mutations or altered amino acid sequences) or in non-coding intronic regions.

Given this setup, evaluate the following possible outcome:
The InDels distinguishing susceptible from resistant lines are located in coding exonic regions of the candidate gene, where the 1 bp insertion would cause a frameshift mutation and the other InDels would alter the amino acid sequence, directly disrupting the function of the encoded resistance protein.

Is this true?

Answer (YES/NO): NO